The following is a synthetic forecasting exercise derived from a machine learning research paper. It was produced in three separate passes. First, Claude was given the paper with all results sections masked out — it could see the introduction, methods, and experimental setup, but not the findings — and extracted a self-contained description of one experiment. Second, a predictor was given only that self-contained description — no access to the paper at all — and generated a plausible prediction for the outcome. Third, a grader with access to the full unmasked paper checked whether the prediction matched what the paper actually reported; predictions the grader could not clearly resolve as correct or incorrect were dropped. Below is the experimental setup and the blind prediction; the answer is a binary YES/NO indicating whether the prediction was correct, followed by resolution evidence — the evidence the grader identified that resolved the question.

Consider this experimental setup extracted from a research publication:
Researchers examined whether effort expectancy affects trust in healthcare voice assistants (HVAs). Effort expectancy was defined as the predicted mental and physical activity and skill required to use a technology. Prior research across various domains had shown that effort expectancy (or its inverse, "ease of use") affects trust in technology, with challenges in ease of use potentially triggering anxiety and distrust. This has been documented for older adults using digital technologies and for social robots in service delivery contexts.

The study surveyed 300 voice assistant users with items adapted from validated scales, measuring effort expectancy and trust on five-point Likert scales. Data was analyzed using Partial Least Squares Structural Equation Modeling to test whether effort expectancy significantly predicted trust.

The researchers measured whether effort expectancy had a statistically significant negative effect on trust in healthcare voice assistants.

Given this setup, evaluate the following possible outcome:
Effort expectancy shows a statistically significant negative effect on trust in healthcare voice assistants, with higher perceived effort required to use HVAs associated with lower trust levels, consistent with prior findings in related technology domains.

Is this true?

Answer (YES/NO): YES